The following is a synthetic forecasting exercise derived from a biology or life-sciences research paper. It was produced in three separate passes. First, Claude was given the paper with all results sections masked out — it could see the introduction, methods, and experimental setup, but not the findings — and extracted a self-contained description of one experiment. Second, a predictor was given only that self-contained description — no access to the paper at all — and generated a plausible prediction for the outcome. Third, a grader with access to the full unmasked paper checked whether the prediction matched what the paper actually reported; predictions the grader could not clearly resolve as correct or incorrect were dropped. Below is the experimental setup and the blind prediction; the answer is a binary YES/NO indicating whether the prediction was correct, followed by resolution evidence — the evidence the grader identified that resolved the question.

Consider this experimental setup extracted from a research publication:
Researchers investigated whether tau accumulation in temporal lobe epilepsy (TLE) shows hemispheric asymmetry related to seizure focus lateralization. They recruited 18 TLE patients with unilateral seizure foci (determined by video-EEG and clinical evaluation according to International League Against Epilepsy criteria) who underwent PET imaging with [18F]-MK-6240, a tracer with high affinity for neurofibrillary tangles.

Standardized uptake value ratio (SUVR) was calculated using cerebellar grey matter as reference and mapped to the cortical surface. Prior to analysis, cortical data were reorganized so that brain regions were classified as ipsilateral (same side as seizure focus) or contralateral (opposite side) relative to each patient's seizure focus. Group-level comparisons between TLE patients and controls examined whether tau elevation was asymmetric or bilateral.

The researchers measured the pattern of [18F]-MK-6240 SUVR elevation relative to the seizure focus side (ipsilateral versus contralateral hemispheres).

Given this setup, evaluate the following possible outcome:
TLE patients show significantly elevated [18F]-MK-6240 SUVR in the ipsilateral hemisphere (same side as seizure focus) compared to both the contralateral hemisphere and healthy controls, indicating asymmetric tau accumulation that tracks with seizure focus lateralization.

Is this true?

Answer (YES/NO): NO